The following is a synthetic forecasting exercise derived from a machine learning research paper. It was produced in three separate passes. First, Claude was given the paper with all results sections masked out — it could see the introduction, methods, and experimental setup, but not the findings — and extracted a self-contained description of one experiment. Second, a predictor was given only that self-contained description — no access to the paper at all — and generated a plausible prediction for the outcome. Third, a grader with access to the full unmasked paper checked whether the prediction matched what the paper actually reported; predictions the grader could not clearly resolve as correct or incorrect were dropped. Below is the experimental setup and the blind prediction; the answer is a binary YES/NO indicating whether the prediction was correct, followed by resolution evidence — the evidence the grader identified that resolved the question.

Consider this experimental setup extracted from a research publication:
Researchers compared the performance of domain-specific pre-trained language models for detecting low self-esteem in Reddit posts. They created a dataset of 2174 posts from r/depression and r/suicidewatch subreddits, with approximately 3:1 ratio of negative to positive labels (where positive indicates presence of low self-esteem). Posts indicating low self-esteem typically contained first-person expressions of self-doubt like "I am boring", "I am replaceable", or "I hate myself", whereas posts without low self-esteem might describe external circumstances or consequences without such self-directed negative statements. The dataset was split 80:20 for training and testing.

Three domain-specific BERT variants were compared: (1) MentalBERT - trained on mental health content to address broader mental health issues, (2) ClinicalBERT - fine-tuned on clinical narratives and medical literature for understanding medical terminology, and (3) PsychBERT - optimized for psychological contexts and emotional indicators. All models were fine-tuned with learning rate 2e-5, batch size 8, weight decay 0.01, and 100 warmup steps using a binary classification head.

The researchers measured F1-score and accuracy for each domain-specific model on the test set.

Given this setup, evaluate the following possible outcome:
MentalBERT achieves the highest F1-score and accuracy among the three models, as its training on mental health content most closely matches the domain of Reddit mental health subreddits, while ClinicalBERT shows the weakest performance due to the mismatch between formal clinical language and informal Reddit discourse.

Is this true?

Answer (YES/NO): NO